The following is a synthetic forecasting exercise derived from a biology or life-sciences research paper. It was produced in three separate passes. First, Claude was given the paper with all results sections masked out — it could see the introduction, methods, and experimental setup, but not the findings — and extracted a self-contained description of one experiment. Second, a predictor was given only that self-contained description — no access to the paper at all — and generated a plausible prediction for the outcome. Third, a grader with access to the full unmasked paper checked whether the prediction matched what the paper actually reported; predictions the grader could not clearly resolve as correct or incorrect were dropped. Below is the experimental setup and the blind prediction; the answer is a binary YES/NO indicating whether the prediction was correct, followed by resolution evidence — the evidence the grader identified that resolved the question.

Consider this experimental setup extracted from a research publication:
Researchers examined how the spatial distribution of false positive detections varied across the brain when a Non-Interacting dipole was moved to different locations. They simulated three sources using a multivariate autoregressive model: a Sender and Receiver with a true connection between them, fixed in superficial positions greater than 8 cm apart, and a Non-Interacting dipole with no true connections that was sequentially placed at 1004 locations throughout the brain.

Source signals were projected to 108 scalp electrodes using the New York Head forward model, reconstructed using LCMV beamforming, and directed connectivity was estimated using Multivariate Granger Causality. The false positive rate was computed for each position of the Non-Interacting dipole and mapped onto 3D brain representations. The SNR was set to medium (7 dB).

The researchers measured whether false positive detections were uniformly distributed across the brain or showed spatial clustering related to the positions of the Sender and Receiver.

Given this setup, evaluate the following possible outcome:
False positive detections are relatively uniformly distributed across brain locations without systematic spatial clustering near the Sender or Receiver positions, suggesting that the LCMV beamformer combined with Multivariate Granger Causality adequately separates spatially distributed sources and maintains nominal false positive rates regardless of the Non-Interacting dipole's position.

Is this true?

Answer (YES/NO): NO